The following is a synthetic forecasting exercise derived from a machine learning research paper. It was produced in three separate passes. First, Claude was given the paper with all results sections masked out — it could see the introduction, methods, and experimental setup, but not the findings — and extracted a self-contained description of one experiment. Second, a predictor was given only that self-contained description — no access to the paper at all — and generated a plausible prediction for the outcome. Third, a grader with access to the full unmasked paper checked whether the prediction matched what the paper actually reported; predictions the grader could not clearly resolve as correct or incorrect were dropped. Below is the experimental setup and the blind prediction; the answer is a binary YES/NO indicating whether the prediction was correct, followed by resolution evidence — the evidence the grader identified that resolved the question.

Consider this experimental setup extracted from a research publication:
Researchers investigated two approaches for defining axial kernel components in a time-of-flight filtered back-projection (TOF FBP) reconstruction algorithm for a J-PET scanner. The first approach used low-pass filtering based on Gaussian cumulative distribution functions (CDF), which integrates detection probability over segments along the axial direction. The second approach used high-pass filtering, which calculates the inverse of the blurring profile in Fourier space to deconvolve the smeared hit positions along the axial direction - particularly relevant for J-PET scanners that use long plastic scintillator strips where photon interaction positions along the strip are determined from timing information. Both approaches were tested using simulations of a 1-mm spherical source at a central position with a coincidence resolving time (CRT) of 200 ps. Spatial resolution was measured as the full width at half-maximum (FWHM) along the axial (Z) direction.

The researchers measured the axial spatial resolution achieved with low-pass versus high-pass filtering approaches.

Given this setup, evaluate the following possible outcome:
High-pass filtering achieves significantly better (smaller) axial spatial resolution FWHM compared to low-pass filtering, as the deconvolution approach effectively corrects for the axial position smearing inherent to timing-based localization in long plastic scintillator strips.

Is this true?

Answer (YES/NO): YES